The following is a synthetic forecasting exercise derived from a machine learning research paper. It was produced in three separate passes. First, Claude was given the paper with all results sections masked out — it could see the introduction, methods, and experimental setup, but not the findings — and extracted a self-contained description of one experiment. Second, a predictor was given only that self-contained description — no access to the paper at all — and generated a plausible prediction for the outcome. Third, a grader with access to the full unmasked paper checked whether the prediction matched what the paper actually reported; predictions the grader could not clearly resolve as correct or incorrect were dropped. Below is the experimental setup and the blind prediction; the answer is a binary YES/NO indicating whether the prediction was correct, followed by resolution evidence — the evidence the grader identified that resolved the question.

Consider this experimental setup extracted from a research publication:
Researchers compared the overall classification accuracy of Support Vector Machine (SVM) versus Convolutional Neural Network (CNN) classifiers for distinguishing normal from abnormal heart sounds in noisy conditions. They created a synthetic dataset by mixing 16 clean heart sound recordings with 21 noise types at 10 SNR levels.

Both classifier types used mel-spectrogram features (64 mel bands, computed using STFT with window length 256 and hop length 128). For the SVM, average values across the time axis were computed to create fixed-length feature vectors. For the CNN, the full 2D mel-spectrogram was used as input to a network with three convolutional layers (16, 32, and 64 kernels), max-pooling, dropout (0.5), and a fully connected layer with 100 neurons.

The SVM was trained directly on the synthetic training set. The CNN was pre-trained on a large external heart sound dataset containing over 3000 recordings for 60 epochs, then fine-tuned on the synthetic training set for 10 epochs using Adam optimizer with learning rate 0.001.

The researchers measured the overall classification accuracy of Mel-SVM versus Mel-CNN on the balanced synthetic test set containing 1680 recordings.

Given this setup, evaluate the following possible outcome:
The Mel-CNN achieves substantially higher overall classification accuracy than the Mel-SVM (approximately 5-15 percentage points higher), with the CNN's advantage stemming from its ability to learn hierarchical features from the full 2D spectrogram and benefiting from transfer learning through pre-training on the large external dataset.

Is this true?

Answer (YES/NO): YES